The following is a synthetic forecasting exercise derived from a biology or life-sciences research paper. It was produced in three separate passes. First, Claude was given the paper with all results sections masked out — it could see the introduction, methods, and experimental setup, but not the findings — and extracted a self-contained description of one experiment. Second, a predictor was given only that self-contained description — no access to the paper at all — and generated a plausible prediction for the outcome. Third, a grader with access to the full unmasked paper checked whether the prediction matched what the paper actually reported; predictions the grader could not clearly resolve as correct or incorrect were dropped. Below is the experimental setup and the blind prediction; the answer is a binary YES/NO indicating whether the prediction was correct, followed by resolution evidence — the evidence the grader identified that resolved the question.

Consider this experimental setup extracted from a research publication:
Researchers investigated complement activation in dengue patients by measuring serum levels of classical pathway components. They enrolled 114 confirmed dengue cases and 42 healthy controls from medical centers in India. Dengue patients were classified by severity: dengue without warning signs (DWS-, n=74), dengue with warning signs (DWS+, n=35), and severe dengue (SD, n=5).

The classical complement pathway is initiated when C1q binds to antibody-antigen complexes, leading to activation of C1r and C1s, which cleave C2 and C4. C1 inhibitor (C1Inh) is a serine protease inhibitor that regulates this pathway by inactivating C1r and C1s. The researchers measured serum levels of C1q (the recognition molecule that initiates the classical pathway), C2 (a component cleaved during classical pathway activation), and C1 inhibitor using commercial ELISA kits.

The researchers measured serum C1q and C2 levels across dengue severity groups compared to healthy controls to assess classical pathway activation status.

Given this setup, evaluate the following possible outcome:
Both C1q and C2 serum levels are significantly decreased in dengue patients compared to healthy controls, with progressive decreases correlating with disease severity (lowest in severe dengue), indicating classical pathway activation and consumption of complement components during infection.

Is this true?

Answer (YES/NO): NO